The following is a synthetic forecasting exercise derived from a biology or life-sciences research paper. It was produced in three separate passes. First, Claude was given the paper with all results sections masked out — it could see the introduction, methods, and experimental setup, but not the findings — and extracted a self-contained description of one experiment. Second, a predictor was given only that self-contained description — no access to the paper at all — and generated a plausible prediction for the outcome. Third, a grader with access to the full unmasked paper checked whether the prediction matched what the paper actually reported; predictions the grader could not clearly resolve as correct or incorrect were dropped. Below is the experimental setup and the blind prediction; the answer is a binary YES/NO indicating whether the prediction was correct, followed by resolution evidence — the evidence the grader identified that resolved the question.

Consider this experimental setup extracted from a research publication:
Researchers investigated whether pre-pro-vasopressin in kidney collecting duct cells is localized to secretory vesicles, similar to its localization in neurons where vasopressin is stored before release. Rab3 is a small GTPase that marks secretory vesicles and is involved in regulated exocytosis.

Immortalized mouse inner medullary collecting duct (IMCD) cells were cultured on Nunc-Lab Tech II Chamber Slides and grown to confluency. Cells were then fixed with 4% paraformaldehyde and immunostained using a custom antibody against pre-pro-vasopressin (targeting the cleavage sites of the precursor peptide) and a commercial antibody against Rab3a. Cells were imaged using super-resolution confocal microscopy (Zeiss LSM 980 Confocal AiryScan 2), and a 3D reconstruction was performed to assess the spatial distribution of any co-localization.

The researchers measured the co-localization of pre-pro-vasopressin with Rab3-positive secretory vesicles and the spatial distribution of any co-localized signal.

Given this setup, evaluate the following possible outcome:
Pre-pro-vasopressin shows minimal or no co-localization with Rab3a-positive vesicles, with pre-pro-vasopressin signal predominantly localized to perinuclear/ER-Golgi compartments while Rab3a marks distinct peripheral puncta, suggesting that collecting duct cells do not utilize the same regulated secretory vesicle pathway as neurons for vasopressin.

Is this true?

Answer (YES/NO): NO